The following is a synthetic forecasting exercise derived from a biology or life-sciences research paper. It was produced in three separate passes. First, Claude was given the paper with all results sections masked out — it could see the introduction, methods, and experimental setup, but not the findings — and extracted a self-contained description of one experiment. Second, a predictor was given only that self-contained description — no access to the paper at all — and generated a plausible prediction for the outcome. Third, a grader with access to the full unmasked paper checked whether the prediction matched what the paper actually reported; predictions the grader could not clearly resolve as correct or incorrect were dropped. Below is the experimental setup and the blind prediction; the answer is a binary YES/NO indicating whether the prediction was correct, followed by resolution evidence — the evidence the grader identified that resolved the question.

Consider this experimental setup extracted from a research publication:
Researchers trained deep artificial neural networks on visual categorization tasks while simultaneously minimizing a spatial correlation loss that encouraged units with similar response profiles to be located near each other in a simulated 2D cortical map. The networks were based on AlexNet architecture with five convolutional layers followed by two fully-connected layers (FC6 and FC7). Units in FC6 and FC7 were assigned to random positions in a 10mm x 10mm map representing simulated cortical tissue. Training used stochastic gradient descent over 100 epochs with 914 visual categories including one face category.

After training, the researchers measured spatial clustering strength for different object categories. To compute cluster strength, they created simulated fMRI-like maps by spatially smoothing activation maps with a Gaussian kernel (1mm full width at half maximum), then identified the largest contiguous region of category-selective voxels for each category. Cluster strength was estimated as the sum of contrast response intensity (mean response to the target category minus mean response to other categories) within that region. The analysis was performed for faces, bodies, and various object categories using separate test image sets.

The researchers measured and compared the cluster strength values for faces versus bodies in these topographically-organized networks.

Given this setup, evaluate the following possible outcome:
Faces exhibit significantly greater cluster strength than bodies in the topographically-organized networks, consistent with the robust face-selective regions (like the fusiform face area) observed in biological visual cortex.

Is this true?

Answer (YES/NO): NO